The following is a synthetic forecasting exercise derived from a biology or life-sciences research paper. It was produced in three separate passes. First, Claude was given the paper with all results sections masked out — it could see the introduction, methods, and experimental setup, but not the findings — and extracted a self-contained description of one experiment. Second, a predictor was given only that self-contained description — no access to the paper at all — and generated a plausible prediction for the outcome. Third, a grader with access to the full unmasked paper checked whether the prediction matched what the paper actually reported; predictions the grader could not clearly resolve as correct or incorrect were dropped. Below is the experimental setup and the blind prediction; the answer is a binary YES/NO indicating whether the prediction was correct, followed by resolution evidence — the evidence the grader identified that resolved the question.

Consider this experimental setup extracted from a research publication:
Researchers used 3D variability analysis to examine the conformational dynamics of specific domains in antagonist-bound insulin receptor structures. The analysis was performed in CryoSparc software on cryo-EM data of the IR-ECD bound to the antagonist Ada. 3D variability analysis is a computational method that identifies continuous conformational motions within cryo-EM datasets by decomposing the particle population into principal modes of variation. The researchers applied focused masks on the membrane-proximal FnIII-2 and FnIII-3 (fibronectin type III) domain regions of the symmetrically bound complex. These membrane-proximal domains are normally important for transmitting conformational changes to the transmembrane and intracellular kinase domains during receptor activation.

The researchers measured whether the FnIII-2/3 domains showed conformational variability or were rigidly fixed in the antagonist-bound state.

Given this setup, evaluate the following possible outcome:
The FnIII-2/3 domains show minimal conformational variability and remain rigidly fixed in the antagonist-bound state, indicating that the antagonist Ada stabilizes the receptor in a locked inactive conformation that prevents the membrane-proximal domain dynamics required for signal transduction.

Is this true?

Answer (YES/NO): NO